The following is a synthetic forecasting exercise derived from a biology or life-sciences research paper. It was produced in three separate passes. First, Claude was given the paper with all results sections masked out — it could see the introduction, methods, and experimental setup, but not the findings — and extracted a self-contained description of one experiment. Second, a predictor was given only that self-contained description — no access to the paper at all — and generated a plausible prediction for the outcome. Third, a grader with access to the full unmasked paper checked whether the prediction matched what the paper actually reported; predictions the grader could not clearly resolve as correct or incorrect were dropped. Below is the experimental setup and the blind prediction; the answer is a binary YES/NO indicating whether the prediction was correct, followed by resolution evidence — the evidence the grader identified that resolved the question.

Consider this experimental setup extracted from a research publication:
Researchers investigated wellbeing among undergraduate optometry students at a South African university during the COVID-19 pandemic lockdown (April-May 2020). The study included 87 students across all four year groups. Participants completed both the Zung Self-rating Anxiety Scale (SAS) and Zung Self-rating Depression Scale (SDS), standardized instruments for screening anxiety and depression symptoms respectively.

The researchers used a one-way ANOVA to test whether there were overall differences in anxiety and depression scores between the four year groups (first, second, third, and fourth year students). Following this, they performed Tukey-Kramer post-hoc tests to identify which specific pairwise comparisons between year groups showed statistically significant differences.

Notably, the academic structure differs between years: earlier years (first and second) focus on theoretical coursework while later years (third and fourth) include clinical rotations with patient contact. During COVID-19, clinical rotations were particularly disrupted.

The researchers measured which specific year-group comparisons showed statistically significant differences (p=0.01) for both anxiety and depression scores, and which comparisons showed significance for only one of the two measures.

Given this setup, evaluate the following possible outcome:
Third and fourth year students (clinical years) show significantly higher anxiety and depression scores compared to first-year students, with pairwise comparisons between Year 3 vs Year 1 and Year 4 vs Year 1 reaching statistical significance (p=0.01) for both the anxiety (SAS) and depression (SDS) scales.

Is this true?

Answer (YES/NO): NO